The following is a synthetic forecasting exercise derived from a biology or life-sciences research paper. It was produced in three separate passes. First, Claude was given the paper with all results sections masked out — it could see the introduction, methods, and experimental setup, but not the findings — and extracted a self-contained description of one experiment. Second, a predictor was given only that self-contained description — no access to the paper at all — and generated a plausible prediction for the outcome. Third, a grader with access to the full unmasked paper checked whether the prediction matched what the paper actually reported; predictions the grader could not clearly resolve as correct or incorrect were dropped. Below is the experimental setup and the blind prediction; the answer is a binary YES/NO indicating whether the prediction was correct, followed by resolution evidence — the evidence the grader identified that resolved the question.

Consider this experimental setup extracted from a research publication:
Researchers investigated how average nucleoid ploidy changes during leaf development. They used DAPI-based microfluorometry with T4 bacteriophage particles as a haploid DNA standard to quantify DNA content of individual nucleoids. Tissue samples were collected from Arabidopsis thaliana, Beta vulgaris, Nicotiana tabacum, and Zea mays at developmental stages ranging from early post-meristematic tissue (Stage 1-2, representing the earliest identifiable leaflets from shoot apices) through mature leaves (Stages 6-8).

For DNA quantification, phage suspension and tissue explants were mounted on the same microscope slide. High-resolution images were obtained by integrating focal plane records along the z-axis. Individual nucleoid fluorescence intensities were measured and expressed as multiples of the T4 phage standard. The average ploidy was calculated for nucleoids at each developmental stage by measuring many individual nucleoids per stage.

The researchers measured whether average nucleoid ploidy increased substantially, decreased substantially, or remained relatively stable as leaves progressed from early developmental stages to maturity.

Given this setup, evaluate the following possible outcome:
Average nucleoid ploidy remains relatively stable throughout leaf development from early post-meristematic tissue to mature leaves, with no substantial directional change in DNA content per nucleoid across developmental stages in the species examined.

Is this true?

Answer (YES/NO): YES